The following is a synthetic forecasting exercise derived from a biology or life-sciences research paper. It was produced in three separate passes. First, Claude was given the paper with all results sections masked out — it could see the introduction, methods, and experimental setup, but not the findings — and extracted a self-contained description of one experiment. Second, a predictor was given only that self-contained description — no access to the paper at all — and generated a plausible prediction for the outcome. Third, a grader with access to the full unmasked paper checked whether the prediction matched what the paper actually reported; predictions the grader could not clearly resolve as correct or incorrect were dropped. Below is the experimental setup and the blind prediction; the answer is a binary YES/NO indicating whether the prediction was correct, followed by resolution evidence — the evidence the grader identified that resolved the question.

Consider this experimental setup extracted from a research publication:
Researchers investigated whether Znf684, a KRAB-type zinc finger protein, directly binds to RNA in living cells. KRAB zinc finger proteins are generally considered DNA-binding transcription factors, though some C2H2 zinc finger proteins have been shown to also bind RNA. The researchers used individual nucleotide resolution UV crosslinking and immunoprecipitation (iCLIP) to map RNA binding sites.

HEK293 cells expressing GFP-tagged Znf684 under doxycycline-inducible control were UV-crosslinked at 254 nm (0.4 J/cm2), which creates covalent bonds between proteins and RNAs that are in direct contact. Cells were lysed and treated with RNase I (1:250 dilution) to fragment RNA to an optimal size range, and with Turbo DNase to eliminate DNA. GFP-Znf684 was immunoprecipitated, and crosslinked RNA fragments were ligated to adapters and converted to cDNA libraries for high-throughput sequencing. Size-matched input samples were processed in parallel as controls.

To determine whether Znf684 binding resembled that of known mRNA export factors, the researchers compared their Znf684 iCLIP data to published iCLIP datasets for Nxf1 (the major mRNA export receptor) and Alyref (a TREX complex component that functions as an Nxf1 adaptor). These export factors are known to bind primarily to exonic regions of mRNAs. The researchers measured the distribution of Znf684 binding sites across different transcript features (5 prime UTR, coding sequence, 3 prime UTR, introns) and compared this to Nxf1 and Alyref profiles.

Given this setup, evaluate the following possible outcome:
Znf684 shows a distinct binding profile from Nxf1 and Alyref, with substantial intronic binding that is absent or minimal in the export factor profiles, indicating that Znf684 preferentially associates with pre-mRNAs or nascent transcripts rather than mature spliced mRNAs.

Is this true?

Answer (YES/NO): NO